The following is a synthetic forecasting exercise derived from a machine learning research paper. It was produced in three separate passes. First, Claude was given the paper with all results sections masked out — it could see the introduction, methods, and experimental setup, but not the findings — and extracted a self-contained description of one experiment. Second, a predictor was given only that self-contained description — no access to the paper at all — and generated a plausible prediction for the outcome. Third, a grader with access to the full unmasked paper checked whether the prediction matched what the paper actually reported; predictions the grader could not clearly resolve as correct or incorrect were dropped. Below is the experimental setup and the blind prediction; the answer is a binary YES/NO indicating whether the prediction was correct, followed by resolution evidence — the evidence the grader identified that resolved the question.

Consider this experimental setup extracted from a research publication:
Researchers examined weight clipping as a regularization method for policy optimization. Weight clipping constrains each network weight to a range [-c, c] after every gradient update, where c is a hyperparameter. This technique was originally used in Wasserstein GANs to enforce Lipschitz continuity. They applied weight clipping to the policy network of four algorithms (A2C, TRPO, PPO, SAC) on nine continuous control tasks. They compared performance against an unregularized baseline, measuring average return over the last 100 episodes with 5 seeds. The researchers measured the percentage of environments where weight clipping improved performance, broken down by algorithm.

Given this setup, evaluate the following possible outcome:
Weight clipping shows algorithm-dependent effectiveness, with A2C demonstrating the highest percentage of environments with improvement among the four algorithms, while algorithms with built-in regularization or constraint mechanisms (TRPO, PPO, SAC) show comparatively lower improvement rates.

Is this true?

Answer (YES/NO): NO